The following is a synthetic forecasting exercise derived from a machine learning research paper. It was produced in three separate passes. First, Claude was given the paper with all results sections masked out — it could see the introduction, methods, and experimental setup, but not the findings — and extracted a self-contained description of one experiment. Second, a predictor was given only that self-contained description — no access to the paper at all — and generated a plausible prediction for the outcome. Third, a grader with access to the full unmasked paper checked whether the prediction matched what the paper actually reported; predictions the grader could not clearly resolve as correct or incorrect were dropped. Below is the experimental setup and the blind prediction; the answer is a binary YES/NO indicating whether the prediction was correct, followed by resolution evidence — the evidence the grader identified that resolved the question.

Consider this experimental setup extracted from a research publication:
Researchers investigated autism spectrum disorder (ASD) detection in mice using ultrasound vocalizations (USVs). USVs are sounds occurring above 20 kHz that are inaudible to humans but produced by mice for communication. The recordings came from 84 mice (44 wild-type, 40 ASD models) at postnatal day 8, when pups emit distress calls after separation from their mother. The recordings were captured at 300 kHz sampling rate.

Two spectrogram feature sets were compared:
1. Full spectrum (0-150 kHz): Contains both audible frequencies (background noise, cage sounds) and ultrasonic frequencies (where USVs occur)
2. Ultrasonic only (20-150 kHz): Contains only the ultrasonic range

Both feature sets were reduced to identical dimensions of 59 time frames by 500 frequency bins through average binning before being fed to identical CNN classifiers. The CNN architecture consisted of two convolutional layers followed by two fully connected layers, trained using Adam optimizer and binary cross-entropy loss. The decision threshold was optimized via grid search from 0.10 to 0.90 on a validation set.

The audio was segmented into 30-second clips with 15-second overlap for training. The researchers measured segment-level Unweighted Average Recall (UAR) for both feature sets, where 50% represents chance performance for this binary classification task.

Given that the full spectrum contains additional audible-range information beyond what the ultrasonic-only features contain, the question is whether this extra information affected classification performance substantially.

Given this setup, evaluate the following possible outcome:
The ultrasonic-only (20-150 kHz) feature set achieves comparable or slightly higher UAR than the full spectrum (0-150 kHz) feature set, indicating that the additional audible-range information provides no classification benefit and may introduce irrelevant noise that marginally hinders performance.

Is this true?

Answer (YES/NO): NO